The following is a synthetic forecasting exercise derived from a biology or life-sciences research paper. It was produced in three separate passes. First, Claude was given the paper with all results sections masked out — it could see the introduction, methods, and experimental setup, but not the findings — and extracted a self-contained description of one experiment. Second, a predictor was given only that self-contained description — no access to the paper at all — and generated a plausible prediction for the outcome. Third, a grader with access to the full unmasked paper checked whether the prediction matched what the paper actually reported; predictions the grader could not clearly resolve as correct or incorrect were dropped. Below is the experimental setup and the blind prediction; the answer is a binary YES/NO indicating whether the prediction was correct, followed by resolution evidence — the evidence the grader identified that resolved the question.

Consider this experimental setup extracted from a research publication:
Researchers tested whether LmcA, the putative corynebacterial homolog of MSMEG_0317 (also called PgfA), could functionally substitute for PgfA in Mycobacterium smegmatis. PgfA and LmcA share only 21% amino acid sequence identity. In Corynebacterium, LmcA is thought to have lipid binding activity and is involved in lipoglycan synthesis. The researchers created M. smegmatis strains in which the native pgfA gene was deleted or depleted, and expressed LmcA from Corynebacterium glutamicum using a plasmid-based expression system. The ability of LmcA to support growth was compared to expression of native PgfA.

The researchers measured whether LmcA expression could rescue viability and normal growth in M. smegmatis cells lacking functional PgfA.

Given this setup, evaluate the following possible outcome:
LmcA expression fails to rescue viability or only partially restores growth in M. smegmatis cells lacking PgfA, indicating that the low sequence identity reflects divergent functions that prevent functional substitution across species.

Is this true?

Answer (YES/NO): YES